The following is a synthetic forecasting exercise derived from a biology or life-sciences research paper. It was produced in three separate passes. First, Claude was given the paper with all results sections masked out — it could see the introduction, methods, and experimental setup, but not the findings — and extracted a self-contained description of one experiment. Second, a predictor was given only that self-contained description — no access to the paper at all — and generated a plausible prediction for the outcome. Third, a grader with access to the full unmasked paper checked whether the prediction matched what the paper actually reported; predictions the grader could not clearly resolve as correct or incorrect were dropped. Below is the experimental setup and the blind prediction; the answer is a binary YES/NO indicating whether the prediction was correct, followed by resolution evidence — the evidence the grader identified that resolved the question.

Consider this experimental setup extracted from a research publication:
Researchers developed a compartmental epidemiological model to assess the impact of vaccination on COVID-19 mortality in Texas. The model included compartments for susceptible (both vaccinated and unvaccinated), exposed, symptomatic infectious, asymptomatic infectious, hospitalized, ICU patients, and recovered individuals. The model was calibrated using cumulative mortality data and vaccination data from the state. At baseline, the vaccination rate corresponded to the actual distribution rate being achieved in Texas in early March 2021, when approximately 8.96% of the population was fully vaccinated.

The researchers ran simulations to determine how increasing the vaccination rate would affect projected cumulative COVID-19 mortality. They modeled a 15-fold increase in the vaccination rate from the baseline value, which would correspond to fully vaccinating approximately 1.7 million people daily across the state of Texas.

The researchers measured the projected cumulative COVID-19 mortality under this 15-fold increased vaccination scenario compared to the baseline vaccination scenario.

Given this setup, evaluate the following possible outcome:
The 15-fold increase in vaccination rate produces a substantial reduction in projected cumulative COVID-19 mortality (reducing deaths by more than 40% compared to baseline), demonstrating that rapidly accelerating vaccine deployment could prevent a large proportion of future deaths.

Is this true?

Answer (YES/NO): NO